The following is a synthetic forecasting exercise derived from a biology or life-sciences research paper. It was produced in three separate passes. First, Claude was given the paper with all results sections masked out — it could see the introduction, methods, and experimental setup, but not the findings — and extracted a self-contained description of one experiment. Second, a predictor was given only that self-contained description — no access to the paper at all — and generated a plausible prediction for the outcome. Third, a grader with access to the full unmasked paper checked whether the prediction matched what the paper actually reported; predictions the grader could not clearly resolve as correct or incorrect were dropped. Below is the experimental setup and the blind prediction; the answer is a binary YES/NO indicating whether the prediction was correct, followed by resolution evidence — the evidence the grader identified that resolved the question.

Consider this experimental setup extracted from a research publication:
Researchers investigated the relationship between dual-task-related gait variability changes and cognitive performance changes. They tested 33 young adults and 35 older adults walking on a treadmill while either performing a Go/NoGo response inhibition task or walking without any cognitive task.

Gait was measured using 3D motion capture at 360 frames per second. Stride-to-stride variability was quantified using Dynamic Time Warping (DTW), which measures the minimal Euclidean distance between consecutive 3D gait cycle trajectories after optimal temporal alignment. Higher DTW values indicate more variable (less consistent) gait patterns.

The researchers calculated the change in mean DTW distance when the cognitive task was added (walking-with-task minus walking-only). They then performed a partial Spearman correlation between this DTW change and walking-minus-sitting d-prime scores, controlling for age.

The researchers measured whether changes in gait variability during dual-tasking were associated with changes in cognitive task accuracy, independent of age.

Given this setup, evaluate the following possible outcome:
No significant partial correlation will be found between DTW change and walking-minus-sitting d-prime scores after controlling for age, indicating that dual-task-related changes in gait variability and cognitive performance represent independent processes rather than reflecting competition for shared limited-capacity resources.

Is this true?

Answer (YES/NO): YES